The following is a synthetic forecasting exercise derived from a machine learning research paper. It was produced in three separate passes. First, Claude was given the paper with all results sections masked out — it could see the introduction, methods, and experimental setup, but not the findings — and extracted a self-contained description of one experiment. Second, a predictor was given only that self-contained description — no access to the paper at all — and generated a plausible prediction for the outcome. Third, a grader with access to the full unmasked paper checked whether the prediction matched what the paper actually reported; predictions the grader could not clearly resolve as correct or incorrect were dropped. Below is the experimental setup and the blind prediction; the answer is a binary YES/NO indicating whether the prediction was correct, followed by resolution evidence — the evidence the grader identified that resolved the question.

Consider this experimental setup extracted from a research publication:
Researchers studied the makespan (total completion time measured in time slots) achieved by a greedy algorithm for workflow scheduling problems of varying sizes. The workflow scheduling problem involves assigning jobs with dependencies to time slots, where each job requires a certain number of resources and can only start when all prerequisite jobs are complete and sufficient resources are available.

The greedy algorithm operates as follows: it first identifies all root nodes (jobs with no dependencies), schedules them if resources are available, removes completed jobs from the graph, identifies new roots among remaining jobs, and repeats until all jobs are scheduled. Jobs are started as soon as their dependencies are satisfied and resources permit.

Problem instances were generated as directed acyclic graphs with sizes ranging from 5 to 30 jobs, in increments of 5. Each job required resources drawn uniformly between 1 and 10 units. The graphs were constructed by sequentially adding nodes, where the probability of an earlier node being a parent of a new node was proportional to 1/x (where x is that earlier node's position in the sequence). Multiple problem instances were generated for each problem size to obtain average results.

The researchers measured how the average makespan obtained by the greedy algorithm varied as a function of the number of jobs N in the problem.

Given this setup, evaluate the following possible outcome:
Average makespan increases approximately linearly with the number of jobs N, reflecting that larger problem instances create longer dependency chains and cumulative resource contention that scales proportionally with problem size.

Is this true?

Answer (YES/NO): YES